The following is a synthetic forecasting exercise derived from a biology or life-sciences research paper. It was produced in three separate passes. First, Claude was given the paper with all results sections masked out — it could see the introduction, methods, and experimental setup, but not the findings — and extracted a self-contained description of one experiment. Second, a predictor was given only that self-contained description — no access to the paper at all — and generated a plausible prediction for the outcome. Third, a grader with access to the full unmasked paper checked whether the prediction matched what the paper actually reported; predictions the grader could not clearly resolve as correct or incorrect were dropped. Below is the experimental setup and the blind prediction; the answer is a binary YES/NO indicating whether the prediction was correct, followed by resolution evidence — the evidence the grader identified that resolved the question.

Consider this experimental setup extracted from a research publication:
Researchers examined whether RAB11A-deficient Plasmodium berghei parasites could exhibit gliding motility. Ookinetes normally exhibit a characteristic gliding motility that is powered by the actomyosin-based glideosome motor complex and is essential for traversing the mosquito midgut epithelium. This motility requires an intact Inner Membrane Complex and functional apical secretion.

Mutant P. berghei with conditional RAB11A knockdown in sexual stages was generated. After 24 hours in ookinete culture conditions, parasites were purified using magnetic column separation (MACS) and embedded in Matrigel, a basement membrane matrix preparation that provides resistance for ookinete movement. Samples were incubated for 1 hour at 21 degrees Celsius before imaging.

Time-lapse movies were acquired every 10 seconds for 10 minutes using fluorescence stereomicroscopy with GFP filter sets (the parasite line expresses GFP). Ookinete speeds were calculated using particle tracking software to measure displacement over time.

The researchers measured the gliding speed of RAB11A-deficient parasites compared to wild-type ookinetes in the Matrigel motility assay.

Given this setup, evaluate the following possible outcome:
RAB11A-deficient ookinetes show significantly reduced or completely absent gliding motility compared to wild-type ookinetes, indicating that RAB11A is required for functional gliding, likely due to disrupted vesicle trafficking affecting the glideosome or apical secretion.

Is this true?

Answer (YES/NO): YES